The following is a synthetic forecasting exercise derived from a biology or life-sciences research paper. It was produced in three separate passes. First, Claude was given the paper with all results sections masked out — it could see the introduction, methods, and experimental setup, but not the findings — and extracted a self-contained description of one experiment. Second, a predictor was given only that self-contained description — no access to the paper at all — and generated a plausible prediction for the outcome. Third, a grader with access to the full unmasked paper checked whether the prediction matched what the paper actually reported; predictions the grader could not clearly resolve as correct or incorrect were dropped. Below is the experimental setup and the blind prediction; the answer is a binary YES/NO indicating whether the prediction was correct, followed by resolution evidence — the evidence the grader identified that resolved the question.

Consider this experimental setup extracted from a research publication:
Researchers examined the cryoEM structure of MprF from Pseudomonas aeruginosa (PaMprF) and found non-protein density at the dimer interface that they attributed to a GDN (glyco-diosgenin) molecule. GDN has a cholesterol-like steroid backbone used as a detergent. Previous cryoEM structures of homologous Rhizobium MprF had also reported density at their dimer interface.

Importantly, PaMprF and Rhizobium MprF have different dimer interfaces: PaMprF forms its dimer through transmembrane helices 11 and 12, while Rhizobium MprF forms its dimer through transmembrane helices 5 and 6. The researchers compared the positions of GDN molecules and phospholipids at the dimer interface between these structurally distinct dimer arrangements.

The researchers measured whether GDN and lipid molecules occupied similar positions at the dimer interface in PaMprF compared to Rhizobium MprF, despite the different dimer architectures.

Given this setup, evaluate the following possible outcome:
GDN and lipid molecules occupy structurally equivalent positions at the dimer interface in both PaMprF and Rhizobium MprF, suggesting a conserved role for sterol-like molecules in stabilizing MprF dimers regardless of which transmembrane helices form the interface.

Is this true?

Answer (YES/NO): YES